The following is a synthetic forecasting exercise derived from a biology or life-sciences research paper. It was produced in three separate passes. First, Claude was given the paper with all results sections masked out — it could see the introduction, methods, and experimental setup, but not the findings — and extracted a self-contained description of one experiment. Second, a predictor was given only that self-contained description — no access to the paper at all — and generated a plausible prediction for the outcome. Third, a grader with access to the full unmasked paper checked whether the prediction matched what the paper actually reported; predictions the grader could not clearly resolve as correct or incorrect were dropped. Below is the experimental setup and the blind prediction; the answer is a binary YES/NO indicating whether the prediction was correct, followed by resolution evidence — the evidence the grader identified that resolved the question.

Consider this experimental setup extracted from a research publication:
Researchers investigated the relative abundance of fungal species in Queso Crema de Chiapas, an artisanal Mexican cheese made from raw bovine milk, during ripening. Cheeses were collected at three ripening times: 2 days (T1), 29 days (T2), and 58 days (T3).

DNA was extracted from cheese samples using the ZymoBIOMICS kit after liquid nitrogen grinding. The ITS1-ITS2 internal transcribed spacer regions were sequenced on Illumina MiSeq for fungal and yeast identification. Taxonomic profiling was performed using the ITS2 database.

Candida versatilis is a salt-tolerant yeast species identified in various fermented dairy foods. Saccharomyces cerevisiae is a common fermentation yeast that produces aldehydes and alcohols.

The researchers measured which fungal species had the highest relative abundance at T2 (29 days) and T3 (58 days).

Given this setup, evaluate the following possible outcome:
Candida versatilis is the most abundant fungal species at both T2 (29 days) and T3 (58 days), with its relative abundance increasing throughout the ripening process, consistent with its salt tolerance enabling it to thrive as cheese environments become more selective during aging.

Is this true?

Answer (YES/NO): NO